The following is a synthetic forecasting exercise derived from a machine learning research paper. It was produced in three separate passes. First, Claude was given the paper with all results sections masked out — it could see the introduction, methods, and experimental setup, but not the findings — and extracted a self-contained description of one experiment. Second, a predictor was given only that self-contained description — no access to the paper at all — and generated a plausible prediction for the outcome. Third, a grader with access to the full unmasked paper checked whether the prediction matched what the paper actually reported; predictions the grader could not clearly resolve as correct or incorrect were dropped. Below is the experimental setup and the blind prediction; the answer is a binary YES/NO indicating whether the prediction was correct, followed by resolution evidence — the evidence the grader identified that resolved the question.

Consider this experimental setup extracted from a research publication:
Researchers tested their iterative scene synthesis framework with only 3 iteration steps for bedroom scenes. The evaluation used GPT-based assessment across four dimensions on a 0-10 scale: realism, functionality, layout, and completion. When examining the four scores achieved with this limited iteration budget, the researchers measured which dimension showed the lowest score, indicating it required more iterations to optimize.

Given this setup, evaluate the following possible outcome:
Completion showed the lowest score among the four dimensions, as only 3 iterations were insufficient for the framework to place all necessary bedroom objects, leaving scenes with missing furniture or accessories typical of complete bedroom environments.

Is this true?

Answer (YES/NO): YES